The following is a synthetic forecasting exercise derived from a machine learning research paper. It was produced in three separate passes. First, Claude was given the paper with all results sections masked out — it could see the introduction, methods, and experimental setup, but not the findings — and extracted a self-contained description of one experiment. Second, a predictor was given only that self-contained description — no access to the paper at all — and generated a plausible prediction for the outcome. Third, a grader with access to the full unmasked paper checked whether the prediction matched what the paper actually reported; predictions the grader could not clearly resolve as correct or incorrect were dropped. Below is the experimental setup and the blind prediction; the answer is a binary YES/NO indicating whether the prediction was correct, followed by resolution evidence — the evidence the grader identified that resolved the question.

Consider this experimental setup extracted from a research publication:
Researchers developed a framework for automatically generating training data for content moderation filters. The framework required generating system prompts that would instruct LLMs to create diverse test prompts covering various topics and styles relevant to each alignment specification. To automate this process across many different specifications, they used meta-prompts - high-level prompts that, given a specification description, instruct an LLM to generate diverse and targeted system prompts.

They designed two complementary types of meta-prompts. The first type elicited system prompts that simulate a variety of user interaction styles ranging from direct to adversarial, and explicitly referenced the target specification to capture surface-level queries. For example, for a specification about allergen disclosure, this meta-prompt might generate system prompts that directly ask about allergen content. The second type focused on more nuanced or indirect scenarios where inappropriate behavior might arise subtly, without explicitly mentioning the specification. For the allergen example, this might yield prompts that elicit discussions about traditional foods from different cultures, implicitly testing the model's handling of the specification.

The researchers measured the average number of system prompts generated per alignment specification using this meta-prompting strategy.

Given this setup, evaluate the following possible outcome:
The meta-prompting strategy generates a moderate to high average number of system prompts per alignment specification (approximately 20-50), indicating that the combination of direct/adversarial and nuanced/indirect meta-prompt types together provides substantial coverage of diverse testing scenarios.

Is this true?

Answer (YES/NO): NO